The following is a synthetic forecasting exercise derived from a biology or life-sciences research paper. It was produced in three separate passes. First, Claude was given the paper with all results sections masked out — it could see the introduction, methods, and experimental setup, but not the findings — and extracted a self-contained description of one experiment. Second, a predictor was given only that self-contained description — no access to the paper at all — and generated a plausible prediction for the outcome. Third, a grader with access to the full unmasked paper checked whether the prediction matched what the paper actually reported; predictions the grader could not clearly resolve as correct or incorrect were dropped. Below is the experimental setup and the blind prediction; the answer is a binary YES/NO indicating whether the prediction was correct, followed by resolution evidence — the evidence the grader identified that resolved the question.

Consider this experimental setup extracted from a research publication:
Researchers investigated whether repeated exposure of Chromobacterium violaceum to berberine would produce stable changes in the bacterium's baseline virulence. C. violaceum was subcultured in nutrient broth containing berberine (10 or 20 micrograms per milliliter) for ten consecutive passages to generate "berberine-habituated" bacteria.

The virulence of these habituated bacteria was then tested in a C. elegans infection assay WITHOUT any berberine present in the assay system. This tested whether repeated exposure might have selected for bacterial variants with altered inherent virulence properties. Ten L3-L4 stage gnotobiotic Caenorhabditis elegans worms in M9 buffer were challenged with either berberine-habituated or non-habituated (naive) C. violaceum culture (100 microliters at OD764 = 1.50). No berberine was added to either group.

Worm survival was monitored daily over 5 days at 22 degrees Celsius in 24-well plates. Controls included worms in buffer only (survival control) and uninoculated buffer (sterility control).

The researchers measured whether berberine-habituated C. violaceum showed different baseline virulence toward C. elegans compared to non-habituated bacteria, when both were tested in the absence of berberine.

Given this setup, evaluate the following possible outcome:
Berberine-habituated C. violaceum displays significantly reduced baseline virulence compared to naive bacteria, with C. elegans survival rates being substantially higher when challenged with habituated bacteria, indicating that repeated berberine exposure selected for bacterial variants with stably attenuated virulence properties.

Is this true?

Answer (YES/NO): NO